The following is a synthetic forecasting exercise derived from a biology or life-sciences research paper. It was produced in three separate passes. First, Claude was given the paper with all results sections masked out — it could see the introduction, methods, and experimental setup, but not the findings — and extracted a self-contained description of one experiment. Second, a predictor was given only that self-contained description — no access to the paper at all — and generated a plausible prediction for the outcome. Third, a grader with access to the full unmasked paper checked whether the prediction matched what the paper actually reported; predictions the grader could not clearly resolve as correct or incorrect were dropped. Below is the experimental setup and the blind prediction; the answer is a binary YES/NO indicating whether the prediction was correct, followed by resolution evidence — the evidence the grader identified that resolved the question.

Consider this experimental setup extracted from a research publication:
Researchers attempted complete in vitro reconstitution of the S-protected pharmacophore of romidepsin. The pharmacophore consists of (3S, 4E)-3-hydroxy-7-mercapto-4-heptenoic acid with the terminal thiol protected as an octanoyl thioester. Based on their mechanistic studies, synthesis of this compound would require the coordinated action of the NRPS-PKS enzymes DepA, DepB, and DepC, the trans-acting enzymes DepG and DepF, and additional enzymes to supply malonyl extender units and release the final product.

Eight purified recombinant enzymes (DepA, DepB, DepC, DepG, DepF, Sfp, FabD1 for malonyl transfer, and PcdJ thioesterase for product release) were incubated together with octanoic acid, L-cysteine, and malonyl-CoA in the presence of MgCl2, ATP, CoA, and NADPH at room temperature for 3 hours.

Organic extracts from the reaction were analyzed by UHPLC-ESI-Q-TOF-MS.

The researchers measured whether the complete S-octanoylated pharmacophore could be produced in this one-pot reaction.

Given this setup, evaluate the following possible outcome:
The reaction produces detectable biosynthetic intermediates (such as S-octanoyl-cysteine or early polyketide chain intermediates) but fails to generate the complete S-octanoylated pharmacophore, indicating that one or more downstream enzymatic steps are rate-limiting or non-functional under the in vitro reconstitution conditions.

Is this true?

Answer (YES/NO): NO